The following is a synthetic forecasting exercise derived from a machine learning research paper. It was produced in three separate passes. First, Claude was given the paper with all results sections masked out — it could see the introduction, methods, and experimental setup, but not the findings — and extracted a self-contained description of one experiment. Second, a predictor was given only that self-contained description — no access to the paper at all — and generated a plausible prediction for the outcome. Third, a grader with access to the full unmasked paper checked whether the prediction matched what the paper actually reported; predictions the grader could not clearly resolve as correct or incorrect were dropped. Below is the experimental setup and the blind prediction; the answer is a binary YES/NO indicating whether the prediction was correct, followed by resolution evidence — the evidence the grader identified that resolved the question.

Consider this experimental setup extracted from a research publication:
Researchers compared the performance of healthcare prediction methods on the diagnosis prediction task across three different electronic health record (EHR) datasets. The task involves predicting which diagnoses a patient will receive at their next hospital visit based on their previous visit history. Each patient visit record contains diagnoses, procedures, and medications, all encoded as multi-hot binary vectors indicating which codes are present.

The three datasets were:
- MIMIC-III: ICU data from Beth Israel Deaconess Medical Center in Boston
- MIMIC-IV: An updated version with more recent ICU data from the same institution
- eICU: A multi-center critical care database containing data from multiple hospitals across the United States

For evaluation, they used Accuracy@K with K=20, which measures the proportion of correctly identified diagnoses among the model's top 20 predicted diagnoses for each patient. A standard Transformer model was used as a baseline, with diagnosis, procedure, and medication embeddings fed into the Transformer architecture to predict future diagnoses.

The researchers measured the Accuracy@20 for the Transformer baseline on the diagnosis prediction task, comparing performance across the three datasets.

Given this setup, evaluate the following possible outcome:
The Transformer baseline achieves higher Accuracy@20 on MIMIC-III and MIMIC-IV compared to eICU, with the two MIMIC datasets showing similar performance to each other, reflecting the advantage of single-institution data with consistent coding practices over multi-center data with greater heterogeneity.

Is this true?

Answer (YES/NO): NO